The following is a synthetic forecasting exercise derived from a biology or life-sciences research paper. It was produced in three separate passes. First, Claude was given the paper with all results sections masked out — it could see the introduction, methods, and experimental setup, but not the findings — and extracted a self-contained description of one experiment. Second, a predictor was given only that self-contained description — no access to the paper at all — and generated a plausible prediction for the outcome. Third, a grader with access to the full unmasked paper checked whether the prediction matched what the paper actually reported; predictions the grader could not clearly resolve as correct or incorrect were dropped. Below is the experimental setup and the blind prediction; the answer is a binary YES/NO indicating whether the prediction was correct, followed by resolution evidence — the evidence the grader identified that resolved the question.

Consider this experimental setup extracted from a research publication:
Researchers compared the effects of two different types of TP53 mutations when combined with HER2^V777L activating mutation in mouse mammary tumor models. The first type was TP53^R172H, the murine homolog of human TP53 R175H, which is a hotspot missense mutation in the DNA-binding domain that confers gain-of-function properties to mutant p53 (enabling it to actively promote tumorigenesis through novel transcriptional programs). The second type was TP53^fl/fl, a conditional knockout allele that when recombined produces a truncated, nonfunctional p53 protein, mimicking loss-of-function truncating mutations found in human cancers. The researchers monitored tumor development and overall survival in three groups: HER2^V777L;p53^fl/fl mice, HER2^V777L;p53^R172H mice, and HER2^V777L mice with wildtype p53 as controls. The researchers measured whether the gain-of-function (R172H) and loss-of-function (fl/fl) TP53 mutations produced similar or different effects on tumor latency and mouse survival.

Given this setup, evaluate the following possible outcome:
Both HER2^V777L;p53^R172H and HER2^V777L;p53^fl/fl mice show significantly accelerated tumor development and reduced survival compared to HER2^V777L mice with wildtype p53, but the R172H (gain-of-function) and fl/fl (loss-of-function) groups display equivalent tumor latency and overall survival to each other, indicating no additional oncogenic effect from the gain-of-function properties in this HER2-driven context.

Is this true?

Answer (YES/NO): NO